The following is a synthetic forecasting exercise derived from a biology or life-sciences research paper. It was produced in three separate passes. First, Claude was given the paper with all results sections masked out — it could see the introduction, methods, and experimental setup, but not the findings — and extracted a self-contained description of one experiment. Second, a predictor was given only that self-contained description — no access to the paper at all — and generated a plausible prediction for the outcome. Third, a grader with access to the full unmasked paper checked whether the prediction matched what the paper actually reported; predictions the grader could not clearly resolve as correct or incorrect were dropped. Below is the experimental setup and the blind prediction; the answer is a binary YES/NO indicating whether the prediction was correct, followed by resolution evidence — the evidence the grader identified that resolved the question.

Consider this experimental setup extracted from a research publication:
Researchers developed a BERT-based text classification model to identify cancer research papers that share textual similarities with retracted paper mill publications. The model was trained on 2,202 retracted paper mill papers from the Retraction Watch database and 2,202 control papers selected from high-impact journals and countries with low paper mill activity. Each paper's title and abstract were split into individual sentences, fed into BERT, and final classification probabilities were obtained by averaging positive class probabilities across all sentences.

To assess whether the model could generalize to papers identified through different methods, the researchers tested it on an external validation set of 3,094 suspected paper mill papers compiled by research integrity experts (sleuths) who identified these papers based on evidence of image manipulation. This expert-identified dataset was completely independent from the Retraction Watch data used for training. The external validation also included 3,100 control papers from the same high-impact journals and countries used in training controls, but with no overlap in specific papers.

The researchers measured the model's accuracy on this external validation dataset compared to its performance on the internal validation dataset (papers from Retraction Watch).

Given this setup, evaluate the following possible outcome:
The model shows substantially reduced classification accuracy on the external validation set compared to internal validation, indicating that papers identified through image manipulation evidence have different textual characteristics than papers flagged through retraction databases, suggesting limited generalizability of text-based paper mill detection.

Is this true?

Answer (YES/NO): NO